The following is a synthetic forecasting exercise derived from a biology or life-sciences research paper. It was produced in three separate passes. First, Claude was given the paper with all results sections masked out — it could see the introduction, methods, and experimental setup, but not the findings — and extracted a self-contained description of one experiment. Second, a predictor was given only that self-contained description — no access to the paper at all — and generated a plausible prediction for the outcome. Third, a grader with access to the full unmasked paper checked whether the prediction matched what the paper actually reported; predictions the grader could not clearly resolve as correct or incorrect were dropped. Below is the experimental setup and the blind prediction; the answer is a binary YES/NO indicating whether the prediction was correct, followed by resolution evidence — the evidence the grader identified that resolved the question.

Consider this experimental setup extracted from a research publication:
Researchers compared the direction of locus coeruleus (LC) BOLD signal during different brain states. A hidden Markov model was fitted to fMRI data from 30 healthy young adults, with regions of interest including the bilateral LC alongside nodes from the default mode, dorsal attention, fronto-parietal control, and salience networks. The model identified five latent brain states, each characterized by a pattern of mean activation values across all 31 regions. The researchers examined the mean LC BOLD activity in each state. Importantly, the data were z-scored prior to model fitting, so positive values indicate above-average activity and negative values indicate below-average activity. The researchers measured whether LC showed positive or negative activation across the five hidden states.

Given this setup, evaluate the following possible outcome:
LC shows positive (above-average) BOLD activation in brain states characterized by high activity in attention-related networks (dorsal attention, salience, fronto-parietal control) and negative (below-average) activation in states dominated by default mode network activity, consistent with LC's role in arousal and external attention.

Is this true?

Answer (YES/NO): NO